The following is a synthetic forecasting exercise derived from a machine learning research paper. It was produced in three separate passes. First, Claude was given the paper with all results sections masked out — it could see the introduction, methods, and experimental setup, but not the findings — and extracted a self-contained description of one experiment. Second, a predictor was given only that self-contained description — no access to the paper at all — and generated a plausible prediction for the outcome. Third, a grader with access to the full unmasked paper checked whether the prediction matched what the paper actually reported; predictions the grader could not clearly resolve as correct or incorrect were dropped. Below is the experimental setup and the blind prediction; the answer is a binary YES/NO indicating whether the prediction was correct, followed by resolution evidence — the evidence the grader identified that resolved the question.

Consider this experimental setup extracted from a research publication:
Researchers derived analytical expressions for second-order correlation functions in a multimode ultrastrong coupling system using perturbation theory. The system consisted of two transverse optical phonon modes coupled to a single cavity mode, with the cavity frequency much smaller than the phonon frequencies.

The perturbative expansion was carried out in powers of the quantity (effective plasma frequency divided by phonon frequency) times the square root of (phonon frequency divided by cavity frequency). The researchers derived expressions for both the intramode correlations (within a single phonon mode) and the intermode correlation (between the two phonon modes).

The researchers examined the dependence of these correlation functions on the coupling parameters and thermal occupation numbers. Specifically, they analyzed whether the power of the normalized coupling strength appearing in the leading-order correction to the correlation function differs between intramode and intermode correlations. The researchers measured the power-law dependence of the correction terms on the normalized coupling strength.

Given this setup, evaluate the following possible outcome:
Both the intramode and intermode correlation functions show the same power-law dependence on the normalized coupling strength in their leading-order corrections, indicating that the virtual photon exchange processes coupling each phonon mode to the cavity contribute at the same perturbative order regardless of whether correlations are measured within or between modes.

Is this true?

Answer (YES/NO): YES